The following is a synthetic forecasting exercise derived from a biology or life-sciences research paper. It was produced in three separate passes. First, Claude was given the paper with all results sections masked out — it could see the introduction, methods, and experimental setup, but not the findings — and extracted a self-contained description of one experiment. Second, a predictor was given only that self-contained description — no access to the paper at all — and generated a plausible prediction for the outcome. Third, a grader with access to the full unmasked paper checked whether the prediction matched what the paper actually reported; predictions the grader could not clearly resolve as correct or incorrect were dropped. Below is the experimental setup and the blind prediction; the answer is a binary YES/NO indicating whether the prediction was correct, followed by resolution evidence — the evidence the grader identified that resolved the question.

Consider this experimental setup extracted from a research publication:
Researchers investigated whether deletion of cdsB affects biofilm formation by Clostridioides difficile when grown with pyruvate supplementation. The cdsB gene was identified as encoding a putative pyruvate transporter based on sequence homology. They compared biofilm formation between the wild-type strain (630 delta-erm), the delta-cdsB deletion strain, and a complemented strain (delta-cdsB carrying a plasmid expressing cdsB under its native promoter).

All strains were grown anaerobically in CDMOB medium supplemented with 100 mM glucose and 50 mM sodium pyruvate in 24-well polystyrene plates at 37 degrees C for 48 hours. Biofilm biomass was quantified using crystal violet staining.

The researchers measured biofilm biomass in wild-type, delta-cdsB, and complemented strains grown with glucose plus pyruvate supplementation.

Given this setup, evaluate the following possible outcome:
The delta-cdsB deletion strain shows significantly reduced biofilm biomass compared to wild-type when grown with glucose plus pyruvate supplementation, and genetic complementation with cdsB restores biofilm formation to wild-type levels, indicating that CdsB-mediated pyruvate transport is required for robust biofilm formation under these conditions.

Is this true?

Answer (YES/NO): NO